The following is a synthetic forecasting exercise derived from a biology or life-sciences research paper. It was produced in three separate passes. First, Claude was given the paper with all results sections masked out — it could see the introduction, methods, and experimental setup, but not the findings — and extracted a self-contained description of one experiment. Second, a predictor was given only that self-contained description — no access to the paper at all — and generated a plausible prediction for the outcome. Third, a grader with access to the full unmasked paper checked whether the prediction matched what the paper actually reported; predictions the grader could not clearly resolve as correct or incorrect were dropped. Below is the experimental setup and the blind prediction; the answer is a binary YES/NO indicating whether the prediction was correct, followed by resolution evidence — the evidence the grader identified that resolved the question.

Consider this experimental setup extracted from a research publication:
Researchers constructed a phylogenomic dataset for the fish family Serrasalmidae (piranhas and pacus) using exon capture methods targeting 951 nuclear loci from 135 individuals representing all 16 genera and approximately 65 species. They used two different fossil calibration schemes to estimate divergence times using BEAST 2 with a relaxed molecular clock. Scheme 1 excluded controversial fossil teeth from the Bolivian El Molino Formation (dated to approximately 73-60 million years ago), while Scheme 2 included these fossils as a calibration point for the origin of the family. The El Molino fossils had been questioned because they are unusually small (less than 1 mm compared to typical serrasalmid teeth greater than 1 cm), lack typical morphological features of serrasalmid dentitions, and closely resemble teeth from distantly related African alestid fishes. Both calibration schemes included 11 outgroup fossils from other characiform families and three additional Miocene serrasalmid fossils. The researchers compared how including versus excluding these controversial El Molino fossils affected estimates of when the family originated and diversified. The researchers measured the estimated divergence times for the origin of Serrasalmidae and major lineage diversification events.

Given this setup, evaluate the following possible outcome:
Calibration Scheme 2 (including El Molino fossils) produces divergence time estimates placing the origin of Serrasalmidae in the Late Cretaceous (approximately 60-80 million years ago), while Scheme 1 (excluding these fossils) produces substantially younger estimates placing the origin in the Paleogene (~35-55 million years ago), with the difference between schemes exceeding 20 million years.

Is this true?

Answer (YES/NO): NO